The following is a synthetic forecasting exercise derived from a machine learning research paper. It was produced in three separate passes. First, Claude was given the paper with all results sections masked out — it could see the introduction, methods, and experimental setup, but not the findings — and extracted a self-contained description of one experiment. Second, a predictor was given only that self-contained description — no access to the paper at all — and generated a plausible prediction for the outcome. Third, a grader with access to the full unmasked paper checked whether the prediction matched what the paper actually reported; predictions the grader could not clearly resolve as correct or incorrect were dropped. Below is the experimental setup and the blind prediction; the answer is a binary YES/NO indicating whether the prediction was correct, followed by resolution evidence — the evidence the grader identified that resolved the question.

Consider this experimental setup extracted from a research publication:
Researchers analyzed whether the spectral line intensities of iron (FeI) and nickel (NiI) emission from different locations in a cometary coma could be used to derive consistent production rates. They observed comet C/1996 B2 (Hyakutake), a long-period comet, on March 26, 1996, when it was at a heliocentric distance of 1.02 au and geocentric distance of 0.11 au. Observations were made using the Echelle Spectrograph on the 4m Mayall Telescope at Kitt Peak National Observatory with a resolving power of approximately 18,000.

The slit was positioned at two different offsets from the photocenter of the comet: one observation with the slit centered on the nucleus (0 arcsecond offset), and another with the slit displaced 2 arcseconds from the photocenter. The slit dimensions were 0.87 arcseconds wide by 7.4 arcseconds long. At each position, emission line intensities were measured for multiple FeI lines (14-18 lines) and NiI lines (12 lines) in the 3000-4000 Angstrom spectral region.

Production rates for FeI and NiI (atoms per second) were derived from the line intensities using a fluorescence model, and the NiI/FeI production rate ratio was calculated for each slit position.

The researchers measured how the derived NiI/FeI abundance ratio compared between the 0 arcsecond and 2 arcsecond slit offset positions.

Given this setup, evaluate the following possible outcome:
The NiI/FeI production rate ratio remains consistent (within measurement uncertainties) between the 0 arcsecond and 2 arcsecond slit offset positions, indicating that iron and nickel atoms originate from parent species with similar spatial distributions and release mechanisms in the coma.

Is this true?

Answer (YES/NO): YES